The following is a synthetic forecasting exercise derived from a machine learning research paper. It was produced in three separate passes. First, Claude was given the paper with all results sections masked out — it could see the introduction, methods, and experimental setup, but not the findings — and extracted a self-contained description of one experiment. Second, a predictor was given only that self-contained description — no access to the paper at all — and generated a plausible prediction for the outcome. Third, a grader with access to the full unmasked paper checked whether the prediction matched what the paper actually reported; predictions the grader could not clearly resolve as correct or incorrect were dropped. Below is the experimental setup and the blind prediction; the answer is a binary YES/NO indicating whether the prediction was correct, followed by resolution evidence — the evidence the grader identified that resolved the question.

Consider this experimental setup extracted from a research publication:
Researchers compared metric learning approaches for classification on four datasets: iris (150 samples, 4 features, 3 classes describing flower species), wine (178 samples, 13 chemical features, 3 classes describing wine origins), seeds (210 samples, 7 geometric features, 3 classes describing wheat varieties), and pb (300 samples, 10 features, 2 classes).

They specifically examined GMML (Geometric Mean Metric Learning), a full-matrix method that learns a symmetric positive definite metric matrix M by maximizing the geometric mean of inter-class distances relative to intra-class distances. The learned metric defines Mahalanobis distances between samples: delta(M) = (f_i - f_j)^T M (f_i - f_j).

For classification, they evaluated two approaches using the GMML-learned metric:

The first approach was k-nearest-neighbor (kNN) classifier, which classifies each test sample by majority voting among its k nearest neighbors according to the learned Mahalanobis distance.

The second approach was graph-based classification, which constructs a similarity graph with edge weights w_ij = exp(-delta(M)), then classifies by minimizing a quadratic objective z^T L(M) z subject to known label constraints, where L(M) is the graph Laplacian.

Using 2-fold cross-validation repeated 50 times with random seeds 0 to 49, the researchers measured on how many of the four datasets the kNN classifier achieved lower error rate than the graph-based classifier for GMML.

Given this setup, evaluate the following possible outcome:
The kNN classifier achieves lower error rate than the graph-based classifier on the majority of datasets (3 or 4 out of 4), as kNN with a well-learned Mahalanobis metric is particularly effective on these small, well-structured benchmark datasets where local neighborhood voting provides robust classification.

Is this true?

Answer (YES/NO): YES